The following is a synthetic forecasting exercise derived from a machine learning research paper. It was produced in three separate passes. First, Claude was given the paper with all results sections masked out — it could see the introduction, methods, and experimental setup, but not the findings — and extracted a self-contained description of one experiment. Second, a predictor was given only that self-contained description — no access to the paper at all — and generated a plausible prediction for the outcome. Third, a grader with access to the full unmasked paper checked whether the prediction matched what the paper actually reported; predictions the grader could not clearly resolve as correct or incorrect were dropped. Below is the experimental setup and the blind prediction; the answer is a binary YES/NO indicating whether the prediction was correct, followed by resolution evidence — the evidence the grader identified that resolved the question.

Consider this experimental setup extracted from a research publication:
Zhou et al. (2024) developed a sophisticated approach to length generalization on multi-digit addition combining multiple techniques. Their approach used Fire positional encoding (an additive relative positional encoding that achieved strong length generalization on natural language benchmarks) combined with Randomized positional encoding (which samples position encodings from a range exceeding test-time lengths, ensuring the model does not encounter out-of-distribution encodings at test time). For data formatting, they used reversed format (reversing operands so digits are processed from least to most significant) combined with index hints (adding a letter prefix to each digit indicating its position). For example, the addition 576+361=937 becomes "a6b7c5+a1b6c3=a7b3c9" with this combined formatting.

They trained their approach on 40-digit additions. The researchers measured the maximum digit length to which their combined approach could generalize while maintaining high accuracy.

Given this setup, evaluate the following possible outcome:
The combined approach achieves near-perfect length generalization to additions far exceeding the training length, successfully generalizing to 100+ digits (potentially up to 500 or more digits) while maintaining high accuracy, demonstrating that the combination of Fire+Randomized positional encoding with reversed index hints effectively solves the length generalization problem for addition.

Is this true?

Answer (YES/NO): NO